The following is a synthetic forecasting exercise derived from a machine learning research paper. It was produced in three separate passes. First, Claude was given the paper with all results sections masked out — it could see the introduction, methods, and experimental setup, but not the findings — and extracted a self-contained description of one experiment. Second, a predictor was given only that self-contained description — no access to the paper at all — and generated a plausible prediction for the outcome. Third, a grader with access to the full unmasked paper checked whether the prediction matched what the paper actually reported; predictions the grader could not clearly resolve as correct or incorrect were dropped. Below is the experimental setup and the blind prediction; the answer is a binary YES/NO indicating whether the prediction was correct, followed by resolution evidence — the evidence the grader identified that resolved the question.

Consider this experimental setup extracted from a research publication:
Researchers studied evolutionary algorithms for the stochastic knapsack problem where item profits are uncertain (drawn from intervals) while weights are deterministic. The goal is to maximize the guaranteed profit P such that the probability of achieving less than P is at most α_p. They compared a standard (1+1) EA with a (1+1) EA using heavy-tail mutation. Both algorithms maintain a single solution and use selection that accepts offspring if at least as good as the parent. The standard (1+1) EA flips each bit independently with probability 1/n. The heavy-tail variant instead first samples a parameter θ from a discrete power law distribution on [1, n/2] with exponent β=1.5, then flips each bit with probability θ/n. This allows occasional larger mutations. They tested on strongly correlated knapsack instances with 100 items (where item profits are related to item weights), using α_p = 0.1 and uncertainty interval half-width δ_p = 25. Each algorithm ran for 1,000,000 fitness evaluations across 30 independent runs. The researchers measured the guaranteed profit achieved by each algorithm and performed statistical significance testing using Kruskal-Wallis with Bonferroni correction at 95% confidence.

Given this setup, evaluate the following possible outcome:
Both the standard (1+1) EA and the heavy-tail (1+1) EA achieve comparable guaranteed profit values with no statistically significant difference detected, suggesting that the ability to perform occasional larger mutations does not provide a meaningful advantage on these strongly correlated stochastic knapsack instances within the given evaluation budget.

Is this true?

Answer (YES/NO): NO